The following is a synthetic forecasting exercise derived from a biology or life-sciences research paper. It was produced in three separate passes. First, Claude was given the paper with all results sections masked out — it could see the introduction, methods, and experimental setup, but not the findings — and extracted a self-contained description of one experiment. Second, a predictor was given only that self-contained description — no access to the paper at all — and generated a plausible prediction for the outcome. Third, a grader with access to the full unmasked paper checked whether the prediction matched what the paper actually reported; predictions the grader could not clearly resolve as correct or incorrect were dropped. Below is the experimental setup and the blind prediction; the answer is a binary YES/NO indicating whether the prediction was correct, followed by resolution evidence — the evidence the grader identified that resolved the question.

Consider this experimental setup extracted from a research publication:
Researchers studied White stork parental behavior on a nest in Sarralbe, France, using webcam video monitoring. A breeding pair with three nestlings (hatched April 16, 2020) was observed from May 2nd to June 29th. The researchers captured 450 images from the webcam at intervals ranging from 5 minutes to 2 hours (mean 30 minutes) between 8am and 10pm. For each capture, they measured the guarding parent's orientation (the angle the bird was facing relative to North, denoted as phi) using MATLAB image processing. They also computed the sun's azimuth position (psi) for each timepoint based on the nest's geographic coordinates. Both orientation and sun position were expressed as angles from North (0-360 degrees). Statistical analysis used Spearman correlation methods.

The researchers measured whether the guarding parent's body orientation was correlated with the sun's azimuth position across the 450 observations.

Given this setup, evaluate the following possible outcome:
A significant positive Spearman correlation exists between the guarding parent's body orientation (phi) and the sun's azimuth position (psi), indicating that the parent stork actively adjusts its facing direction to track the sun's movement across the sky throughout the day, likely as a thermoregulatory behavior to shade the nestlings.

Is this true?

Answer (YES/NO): NO